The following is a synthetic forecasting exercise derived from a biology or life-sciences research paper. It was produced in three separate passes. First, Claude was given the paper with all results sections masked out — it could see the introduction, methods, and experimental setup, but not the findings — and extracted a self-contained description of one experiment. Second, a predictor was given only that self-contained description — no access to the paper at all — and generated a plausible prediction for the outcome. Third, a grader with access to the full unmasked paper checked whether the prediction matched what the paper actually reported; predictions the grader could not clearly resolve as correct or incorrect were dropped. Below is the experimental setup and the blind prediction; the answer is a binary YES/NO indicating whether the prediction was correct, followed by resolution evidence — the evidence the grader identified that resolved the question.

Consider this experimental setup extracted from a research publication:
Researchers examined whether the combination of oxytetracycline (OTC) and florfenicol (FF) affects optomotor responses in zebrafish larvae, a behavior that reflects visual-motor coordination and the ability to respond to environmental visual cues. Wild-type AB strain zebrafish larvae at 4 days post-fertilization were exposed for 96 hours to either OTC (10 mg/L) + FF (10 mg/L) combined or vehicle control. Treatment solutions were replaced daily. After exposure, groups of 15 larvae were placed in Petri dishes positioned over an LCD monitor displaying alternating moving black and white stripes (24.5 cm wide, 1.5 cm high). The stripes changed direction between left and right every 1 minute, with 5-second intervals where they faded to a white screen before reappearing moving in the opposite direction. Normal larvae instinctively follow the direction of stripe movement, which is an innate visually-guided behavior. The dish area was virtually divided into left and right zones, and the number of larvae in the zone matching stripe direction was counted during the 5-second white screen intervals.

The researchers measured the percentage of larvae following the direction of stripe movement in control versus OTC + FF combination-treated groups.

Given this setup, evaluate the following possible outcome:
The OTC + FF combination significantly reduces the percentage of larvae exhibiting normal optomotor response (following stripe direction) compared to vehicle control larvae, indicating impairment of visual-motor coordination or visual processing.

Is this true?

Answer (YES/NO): YES